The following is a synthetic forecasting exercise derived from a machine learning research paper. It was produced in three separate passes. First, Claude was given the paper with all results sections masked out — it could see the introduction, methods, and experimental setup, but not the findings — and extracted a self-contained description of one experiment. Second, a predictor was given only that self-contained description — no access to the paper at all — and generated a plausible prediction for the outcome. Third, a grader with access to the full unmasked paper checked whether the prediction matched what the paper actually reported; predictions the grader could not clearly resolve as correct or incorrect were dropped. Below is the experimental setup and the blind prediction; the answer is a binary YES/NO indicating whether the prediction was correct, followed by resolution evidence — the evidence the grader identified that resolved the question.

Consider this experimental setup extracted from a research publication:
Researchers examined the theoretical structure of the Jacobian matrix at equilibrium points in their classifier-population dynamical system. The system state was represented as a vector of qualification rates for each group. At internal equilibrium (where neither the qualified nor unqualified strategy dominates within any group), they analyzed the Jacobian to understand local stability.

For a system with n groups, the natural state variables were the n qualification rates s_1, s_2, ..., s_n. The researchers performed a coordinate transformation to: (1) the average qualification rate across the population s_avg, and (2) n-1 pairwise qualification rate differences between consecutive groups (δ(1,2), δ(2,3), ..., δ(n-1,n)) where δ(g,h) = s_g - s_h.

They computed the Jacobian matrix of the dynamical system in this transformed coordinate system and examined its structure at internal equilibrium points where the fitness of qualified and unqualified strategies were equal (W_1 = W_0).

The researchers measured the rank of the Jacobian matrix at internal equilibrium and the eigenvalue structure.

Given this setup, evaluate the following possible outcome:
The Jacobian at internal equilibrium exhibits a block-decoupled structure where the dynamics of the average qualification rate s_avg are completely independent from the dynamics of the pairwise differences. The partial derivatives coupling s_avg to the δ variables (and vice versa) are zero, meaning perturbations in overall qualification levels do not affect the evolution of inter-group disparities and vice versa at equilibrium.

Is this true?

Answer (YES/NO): NO